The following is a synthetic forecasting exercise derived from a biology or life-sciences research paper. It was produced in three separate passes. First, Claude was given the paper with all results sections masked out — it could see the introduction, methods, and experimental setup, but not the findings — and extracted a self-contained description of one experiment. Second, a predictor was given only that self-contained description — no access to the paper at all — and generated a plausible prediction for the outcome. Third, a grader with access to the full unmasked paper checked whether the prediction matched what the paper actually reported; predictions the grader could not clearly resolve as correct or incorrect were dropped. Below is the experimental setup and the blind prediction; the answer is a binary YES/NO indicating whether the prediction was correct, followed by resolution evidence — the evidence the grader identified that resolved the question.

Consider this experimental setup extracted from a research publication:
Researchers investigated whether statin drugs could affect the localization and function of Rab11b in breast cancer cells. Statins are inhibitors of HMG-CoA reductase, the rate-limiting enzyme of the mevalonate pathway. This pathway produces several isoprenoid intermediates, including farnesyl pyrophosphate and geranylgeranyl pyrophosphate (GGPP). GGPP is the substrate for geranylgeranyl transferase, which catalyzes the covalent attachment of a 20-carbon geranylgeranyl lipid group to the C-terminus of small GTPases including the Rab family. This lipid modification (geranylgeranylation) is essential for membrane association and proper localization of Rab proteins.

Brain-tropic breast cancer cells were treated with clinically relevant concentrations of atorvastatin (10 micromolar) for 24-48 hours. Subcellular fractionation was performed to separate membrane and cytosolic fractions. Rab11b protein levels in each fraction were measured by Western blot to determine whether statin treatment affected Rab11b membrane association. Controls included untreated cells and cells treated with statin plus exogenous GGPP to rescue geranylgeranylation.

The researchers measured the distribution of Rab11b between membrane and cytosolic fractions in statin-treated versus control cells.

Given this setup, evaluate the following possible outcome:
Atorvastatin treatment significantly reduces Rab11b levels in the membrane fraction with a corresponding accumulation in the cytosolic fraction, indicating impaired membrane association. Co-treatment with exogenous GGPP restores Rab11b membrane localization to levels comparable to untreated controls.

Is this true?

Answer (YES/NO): NO